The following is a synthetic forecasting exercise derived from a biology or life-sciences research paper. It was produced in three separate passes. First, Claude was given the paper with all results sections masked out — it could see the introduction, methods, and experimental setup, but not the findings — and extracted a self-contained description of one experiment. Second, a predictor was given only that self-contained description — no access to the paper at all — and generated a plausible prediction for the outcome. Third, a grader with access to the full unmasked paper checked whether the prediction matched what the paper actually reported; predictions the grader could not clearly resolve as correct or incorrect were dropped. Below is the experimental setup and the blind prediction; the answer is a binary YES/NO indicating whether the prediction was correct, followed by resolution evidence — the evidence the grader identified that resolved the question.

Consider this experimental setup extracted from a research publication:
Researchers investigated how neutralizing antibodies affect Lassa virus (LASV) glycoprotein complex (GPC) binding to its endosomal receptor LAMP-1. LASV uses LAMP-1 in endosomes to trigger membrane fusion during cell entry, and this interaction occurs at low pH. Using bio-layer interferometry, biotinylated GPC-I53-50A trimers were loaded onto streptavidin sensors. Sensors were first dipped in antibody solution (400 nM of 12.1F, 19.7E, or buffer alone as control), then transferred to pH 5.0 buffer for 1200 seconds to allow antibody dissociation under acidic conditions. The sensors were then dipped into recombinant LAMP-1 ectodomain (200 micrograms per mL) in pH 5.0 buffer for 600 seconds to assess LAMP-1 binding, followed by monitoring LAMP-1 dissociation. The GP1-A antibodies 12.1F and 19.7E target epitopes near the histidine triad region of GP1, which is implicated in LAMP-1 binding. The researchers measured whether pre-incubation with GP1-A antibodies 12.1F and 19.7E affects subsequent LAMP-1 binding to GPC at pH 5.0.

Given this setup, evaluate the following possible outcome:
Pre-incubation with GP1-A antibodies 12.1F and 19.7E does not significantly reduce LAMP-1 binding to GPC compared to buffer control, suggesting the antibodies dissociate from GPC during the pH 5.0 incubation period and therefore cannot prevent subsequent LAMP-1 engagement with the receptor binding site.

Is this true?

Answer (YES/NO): NO